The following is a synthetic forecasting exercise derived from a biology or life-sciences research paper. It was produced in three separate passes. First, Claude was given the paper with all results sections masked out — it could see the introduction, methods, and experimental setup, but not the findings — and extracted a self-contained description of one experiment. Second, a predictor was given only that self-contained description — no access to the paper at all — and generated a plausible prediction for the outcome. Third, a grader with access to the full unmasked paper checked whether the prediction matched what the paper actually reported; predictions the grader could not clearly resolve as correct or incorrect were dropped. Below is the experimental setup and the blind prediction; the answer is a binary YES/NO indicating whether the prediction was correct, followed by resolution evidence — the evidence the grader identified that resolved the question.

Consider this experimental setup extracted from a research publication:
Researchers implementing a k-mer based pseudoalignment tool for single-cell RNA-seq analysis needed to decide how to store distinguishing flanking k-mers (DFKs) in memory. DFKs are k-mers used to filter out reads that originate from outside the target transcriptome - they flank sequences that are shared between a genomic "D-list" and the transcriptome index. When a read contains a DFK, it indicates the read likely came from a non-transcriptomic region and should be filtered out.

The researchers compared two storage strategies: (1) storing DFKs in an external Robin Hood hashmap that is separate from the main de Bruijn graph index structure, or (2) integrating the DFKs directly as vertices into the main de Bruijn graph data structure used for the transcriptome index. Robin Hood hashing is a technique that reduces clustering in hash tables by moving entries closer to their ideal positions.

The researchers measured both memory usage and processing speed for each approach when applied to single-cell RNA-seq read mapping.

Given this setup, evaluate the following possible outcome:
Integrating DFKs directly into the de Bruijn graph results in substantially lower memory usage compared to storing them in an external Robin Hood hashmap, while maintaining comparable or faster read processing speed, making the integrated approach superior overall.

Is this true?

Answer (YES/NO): NO